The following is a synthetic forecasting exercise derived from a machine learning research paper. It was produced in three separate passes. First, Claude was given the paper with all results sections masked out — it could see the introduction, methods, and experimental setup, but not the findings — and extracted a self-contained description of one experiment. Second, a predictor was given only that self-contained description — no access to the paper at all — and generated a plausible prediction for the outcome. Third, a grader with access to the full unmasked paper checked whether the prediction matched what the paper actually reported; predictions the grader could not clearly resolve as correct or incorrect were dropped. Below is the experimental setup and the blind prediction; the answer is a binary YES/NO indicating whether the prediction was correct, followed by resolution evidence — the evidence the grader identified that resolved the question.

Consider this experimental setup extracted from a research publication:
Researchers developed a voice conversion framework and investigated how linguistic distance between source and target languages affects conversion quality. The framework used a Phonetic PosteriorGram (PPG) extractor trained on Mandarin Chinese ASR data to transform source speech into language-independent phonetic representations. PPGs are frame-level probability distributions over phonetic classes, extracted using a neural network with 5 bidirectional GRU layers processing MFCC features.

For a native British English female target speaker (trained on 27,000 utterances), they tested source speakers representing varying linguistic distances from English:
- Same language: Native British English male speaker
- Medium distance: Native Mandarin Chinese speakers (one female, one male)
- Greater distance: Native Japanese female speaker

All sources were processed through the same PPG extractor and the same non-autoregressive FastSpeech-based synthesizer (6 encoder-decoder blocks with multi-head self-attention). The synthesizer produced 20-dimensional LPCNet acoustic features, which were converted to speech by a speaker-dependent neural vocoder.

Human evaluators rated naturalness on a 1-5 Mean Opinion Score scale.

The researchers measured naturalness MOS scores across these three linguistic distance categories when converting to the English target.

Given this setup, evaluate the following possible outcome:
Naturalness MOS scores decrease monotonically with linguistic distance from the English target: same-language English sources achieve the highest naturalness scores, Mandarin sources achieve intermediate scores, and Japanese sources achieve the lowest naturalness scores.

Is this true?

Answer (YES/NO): YES